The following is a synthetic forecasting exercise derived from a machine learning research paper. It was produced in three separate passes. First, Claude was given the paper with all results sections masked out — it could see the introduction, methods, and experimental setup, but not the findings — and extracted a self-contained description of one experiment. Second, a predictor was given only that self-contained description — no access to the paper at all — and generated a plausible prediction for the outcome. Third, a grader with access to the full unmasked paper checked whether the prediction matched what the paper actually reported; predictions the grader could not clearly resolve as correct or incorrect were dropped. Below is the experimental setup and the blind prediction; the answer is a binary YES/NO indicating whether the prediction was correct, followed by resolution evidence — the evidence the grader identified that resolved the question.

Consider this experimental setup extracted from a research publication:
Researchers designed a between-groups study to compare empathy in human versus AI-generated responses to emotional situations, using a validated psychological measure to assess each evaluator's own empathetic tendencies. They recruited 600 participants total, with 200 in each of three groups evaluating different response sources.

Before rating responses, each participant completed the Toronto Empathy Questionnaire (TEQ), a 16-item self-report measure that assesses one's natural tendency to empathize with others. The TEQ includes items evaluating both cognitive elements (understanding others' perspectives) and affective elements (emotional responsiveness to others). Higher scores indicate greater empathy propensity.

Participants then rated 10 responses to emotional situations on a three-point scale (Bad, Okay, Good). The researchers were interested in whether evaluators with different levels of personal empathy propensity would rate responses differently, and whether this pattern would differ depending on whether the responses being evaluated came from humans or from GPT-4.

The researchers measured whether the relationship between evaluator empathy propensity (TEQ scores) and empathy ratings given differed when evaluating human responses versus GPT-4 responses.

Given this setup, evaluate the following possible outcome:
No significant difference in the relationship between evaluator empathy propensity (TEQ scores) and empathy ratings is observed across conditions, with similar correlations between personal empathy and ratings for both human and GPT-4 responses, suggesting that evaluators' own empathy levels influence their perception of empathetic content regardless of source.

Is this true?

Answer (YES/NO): NO